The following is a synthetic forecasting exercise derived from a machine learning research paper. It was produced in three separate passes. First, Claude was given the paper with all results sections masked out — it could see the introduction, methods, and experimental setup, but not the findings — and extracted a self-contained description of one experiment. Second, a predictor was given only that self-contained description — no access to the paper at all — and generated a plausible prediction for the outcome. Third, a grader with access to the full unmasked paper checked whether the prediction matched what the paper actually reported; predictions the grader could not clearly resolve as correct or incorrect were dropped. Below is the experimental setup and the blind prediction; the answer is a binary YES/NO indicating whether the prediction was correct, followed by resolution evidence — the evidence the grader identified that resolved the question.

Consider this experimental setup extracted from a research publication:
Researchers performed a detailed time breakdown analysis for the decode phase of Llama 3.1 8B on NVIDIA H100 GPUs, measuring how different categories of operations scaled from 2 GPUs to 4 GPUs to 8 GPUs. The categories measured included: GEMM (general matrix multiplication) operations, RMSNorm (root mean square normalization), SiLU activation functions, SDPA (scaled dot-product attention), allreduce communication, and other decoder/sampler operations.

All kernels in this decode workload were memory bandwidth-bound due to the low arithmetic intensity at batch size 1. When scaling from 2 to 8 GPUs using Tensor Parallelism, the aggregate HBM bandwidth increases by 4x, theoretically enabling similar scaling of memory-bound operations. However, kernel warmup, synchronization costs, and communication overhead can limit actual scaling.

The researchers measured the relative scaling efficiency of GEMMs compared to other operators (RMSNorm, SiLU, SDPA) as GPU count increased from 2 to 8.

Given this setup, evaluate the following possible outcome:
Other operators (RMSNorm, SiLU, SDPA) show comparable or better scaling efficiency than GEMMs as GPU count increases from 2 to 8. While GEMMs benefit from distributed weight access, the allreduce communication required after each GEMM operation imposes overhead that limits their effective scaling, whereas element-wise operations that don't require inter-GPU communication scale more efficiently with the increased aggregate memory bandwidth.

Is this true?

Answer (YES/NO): NO